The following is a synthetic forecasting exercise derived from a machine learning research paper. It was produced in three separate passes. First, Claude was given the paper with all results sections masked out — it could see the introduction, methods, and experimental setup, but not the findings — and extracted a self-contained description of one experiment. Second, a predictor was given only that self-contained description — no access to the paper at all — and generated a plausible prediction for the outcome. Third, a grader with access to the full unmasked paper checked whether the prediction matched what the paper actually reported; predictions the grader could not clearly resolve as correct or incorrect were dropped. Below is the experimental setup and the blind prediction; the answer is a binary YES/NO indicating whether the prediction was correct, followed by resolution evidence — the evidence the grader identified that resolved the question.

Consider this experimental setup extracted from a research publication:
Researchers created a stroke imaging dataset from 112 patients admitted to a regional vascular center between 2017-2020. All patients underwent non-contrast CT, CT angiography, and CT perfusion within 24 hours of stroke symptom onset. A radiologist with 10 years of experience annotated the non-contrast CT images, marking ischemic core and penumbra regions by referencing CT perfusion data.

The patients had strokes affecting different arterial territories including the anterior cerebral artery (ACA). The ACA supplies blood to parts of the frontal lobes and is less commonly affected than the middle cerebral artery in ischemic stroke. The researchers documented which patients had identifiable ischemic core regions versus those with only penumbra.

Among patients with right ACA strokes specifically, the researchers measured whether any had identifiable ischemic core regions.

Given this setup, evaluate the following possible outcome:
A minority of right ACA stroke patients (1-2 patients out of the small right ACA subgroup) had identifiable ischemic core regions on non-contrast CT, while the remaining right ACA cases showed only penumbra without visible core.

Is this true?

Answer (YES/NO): NO